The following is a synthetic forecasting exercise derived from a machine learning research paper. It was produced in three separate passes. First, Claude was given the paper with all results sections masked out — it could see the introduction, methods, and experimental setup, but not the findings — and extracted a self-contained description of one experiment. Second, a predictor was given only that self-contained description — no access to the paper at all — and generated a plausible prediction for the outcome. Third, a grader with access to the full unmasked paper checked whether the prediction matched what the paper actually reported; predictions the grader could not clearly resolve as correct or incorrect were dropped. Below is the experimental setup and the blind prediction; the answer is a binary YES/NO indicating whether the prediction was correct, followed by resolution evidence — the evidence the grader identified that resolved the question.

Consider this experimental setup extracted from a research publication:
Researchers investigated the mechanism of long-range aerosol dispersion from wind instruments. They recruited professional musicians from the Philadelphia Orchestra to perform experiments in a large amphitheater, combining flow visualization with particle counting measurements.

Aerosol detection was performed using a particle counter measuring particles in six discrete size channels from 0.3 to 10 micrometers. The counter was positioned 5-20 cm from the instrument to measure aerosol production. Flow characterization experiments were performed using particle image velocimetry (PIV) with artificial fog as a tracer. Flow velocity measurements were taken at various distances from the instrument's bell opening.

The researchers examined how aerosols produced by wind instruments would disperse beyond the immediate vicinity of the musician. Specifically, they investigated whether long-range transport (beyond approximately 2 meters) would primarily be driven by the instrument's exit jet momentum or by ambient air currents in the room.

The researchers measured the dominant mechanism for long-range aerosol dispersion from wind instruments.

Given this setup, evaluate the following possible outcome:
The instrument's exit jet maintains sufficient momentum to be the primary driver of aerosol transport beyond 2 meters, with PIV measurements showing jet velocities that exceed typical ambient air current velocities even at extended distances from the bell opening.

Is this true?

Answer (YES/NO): NO